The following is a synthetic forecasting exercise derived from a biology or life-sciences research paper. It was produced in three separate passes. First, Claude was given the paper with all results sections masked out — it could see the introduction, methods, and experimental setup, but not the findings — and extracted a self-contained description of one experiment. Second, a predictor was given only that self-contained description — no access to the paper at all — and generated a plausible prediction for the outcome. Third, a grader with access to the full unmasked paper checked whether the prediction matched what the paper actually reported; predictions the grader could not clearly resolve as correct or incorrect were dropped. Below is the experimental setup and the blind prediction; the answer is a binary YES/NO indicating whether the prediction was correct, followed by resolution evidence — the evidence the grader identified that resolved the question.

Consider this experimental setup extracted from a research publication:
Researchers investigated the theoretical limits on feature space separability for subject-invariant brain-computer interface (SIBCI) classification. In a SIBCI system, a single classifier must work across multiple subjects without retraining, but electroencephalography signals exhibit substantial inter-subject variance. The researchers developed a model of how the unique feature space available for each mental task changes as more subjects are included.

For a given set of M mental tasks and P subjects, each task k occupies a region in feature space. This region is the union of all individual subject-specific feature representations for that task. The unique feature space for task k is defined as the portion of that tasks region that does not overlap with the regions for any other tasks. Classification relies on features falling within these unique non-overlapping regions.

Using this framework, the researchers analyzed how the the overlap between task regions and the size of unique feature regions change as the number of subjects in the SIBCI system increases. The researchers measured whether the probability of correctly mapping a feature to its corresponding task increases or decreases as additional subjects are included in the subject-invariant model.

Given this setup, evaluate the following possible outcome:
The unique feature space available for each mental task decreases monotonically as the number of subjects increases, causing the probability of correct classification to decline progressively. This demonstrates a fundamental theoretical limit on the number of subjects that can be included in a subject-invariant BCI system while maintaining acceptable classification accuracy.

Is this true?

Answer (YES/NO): YES